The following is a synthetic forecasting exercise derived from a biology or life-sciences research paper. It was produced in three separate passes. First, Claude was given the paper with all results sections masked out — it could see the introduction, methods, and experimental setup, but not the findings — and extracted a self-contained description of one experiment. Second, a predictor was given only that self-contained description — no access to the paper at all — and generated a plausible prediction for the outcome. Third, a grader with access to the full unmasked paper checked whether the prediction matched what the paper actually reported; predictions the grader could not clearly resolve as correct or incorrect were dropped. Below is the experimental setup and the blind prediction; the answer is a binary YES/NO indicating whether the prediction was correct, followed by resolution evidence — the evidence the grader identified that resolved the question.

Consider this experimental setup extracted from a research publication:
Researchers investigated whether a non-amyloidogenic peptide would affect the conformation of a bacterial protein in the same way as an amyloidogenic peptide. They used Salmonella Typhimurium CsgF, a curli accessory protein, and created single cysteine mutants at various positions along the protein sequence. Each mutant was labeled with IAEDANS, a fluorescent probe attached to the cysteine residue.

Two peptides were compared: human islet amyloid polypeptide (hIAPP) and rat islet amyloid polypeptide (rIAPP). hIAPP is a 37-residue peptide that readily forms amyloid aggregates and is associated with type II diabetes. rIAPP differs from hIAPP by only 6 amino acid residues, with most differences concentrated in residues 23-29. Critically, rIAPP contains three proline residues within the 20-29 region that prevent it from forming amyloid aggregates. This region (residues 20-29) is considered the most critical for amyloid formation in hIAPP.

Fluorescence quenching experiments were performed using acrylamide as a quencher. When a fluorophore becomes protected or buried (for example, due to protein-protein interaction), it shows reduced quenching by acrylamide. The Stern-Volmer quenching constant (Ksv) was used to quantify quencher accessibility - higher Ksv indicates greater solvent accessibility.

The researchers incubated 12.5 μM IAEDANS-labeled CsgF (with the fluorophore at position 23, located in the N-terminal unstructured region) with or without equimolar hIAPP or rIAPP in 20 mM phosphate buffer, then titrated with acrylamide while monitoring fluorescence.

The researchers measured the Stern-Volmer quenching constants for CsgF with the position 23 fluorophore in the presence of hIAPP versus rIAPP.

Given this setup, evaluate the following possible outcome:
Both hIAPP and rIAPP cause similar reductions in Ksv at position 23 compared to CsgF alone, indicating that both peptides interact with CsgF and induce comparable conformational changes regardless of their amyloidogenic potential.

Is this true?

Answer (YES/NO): NO